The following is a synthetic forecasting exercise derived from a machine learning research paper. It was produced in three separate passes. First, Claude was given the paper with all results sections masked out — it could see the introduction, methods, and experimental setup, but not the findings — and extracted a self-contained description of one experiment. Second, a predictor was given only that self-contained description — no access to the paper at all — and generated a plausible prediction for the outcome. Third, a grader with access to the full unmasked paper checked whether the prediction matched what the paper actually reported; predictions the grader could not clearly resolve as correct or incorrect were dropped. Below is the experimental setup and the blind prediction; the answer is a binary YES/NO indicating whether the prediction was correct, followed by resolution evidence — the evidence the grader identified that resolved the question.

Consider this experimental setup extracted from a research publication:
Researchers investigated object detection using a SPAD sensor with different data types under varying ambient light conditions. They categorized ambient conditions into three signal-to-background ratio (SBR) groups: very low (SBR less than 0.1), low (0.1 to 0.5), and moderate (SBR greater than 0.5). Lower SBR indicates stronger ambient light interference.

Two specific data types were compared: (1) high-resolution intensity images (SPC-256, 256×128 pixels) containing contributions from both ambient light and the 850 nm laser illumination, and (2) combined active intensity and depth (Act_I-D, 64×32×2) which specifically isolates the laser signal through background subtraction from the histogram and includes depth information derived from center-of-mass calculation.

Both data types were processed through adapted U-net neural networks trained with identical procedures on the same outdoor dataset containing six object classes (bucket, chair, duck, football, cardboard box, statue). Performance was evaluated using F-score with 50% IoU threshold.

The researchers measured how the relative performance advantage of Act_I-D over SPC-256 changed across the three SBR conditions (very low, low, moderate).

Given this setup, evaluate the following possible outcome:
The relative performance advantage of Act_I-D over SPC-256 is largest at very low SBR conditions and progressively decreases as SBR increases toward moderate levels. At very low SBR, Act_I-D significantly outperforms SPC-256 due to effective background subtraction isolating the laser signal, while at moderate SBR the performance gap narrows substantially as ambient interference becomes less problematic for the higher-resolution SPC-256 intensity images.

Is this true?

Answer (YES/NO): NO